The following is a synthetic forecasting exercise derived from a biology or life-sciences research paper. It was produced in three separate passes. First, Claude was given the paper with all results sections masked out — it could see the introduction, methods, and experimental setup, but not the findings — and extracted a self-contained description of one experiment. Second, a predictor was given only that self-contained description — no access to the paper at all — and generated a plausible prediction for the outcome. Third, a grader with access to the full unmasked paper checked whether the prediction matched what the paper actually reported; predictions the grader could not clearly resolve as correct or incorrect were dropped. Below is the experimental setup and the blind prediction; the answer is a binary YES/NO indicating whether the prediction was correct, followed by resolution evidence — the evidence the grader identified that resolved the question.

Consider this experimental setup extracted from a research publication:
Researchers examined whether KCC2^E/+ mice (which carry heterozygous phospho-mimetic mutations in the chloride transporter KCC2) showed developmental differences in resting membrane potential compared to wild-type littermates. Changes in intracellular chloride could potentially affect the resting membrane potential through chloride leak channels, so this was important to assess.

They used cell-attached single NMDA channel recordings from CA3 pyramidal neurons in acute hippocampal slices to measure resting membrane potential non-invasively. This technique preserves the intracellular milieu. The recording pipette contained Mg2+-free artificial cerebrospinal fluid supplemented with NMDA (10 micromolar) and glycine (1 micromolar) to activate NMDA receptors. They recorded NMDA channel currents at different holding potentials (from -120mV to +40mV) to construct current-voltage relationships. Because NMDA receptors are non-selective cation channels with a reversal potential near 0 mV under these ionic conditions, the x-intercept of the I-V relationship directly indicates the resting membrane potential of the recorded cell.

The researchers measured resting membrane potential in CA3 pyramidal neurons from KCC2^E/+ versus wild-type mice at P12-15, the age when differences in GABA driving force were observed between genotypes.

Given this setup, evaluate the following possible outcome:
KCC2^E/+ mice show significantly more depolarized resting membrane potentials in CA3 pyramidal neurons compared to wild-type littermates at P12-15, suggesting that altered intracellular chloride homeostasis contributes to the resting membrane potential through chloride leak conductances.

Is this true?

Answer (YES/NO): NO